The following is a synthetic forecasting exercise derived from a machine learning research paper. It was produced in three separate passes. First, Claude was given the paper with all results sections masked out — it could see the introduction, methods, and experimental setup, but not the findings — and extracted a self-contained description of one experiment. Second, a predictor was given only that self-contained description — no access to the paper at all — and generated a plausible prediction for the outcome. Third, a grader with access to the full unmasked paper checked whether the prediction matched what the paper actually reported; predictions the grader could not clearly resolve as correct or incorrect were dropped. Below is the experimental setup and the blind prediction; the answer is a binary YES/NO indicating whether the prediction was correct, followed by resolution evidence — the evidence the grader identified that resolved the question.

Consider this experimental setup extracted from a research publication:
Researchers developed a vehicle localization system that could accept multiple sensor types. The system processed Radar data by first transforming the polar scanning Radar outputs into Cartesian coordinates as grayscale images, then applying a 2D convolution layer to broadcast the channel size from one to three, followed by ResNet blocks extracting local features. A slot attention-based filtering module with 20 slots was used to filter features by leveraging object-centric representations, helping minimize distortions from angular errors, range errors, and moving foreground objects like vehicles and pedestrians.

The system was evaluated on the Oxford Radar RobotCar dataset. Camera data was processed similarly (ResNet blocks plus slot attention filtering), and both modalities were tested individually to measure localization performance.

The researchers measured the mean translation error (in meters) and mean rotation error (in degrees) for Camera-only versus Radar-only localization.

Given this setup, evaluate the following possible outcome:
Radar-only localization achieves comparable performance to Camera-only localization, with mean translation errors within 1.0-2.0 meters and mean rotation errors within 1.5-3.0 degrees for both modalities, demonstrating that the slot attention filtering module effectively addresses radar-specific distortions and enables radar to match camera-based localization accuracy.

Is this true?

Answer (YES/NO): NO